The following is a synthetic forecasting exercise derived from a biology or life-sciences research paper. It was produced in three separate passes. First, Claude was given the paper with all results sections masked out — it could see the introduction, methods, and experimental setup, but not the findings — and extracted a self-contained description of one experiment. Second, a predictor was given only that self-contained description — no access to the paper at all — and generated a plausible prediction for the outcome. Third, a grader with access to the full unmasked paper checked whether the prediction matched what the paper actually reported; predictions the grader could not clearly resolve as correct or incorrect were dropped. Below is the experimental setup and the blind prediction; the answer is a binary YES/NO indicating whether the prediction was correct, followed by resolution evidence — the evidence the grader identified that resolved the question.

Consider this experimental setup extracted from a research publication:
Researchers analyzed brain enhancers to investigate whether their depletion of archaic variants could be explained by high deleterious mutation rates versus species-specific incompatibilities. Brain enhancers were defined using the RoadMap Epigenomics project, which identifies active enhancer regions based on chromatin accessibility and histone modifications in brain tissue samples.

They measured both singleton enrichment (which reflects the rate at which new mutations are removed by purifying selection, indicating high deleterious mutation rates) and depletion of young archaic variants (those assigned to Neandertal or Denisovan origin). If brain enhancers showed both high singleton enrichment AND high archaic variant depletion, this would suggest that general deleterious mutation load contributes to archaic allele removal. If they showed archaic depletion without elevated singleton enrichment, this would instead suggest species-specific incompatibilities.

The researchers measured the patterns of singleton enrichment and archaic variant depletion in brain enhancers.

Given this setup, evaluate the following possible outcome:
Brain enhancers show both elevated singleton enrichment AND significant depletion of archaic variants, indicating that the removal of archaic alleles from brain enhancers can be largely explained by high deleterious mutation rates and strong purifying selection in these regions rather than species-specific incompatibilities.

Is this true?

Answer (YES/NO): YES